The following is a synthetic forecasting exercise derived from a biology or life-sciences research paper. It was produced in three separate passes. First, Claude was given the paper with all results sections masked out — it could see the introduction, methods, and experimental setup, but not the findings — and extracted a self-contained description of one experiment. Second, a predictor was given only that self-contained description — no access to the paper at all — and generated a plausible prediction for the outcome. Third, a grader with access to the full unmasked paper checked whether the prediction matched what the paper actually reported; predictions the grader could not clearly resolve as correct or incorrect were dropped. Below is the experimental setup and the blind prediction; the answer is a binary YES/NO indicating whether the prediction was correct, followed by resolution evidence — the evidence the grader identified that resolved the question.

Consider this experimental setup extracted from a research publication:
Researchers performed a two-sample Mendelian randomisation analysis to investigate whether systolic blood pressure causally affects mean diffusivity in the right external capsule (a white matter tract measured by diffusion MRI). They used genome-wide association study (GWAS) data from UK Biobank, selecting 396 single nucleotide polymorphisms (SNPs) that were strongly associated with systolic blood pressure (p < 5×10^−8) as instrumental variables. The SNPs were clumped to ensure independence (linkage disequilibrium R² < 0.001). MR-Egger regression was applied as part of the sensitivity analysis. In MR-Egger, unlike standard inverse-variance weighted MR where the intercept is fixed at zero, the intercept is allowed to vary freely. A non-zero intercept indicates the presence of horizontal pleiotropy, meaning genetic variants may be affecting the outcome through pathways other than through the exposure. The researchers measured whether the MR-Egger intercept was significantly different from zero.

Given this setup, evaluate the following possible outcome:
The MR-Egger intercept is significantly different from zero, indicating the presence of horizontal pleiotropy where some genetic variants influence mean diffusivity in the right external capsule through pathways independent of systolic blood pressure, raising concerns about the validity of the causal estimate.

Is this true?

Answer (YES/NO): NO